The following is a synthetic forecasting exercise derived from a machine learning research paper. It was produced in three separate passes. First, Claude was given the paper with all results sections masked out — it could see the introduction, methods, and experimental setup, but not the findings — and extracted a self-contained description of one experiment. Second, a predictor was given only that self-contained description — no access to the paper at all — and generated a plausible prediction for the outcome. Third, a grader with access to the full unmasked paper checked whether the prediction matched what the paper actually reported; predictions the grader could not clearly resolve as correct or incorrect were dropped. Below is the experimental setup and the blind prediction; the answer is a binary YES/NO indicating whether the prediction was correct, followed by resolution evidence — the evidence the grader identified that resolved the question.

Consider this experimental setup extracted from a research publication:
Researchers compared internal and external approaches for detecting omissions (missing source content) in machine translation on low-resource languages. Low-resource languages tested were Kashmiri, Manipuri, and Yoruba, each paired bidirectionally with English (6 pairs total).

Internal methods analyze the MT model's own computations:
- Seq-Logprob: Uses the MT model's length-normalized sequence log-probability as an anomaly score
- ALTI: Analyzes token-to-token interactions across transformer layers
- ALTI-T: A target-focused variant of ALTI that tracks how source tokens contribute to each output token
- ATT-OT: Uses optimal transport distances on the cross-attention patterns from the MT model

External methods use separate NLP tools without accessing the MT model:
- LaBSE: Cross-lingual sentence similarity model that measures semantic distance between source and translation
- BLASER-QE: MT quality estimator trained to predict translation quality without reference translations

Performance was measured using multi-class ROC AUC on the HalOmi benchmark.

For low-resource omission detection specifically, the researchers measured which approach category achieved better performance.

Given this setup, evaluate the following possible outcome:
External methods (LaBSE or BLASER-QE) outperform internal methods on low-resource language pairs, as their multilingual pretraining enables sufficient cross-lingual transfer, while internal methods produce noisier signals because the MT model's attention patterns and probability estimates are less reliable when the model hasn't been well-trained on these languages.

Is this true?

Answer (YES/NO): NO